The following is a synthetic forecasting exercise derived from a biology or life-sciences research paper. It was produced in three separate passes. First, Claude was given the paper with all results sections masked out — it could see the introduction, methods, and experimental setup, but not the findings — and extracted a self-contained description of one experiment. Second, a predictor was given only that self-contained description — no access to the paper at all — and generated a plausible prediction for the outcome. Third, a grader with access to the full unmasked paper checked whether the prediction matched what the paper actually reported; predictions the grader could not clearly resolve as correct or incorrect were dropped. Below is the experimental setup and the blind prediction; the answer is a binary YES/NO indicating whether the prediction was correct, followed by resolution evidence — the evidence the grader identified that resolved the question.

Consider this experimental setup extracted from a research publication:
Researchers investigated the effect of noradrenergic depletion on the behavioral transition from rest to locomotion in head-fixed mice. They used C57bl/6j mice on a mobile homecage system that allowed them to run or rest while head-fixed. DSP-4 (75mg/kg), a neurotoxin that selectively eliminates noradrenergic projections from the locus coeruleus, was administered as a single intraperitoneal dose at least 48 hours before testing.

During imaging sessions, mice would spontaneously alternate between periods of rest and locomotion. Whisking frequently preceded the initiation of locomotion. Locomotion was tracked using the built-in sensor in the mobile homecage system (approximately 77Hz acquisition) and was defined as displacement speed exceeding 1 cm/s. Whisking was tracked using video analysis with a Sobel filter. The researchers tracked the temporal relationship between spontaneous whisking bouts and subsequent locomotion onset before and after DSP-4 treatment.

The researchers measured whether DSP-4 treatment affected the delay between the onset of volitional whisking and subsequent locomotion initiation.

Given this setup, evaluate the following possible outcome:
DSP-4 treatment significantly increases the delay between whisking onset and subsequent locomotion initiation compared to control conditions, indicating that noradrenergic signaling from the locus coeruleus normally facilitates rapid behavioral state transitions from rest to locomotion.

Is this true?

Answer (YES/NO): YES